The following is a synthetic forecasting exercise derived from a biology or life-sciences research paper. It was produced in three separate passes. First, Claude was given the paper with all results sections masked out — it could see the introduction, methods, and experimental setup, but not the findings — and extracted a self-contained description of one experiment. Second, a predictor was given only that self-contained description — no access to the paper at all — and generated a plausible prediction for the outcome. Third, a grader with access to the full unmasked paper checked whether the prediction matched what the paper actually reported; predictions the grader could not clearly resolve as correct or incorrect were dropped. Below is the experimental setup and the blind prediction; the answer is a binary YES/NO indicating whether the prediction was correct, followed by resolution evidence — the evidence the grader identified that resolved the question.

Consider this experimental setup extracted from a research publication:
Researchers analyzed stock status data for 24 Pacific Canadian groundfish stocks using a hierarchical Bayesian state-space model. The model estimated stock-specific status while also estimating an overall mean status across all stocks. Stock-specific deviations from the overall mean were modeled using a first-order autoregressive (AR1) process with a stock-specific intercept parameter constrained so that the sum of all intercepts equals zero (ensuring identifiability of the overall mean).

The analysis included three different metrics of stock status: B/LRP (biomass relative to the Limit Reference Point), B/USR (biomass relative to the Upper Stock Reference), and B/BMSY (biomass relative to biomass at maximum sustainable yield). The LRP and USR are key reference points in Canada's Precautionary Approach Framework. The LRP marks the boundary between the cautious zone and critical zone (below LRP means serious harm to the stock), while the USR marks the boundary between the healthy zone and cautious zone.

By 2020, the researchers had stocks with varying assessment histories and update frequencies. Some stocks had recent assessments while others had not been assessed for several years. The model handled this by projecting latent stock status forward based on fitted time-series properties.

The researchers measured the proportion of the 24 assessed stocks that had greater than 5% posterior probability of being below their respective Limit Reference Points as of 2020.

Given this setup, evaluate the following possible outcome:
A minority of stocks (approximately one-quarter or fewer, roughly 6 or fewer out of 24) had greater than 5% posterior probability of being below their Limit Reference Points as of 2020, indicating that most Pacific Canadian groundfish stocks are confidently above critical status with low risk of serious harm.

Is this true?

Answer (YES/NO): YES